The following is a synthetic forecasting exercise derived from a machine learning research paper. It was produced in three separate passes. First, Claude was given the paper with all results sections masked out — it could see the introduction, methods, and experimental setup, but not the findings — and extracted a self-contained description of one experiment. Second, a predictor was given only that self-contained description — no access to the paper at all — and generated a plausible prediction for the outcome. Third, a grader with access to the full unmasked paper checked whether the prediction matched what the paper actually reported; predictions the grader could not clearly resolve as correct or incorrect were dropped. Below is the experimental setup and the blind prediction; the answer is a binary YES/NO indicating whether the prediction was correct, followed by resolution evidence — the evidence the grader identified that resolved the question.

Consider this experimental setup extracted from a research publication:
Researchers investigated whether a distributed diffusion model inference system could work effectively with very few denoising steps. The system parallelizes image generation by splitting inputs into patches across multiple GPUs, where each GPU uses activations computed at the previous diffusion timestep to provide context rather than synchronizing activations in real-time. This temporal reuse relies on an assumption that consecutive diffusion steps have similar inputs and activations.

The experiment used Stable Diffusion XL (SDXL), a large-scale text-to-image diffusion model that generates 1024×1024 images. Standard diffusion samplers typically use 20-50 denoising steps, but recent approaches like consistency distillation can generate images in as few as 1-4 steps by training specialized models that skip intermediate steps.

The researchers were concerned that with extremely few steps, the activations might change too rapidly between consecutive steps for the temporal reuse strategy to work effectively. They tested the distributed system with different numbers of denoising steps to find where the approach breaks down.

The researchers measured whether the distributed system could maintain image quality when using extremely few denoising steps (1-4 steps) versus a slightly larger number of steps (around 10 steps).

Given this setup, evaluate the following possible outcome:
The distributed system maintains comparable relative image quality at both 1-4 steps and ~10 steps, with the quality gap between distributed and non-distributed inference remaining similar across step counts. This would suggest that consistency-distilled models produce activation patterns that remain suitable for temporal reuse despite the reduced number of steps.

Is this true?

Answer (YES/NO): NO